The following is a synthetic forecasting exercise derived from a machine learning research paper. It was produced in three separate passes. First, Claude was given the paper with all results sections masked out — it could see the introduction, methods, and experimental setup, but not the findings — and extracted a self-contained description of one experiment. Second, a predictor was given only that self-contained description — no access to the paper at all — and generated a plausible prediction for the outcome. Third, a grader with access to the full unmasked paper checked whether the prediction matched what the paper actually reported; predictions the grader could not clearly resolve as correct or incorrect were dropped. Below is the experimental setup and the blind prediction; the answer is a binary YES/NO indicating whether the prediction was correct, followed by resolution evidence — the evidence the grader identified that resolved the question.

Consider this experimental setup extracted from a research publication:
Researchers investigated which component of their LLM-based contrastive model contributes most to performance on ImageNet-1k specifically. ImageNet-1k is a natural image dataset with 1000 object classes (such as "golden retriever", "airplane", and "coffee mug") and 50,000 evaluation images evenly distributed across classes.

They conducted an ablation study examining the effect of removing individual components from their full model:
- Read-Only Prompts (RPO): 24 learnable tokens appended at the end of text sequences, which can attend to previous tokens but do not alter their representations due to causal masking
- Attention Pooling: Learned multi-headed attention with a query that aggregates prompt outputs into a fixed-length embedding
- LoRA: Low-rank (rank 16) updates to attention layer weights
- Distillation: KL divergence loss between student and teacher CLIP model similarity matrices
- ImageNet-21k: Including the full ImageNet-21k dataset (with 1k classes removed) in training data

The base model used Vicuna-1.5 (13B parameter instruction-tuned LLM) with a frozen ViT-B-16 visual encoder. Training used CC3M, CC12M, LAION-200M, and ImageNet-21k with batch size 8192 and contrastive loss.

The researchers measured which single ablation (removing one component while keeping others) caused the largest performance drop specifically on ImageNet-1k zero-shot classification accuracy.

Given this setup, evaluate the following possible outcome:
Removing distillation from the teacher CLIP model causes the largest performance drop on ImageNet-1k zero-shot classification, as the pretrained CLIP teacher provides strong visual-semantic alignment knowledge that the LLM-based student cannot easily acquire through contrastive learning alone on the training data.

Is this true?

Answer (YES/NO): NO